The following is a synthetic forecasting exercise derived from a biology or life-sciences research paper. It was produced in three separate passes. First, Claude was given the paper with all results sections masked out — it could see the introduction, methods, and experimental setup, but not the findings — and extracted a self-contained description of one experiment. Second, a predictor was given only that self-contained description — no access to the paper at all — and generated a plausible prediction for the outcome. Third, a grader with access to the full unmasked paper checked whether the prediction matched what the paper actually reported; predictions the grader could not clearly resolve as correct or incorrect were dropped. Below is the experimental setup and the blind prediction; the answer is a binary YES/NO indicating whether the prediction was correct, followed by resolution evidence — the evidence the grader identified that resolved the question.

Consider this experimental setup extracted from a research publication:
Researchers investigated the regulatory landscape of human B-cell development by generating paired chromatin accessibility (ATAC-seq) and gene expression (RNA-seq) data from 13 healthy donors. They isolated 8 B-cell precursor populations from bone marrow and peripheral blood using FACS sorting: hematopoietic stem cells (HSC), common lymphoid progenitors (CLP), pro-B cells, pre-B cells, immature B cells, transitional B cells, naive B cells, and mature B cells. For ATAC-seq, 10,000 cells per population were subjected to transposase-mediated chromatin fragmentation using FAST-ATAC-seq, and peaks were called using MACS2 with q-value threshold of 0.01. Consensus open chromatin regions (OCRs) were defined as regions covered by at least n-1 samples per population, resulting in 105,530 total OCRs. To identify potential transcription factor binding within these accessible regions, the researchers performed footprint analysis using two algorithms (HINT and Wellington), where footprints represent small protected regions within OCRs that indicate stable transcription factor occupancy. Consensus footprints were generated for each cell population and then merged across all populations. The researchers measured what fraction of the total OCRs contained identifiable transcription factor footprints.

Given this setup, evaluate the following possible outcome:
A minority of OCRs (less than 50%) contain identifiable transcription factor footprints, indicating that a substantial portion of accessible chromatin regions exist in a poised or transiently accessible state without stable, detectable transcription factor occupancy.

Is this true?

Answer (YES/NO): NO